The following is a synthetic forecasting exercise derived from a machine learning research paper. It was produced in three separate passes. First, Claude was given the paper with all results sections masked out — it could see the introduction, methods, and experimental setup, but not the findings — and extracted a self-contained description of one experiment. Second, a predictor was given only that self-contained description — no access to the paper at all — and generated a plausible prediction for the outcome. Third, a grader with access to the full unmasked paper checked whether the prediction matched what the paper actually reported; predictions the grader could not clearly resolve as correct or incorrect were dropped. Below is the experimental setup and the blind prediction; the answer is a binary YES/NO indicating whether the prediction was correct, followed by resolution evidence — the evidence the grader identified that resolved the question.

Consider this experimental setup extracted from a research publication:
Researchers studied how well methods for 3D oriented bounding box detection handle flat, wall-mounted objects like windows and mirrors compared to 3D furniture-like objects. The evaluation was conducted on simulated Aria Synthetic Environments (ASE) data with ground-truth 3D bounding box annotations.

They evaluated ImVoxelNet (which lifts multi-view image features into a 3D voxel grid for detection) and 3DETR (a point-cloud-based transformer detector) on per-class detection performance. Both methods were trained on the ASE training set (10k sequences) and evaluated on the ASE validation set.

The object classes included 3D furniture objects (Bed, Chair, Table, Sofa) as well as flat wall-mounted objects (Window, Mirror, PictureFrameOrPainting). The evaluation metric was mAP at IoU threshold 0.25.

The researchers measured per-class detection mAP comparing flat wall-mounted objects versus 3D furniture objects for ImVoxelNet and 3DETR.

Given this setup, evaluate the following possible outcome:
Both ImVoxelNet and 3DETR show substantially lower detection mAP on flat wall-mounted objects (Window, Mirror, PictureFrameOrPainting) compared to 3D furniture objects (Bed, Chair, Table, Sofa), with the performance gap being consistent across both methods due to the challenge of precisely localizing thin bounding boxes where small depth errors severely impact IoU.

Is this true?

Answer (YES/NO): YES